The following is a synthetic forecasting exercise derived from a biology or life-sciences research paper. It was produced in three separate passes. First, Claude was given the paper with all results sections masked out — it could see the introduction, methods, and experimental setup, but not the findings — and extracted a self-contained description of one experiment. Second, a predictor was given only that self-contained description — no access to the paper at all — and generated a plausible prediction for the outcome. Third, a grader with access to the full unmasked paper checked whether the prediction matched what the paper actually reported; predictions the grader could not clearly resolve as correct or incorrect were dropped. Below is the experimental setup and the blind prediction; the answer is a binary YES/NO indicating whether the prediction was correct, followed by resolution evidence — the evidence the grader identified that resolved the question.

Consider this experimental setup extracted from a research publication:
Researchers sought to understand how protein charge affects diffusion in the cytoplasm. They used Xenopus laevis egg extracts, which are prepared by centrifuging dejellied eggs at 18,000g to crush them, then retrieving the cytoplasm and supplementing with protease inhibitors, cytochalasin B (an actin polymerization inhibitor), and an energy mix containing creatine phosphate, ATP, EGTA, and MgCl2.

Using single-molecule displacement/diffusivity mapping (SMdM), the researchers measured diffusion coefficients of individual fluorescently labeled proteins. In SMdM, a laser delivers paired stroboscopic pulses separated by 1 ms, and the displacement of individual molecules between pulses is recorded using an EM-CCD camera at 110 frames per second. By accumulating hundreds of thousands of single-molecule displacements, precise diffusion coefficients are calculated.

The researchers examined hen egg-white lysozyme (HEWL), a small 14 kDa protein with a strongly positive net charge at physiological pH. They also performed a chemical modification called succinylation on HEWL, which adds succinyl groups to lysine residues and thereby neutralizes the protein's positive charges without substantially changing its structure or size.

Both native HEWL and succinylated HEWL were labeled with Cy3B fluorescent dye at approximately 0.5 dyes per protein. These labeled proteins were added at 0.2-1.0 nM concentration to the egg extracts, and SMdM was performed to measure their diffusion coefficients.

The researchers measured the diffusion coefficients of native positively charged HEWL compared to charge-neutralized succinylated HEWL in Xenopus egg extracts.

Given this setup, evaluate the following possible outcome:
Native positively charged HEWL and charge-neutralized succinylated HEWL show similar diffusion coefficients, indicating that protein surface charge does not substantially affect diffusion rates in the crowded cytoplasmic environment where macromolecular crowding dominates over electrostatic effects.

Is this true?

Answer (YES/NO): NO